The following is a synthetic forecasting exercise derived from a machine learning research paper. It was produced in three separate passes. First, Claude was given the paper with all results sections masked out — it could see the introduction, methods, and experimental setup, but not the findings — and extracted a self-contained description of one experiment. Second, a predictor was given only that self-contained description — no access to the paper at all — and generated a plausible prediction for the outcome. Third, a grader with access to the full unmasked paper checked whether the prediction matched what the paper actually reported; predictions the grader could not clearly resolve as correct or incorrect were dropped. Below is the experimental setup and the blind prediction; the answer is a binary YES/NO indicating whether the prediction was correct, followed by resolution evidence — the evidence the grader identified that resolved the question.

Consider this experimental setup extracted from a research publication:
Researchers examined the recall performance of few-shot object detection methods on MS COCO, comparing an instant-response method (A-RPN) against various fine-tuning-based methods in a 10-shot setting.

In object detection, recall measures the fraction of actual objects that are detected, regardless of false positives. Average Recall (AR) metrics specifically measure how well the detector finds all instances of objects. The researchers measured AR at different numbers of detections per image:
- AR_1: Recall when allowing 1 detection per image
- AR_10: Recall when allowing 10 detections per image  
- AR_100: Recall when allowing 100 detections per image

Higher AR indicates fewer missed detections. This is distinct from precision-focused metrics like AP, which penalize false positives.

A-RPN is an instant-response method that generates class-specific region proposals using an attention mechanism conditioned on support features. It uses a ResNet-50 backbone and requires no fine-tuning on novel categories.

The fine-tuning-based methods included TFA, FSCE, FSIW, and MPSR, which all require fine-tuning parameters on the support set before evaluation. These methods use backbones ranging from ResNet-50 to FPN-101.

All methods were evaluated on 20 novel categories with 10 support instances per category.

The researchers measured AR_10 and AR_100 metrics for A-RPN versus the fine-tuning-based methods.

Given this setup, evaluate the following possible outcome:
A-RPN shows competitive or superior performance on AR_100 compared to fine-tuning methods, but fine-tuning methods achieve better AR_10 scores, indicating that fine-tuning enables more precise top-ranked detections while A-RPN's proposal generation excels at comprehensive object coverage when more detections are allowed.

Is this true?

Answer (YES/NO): NO